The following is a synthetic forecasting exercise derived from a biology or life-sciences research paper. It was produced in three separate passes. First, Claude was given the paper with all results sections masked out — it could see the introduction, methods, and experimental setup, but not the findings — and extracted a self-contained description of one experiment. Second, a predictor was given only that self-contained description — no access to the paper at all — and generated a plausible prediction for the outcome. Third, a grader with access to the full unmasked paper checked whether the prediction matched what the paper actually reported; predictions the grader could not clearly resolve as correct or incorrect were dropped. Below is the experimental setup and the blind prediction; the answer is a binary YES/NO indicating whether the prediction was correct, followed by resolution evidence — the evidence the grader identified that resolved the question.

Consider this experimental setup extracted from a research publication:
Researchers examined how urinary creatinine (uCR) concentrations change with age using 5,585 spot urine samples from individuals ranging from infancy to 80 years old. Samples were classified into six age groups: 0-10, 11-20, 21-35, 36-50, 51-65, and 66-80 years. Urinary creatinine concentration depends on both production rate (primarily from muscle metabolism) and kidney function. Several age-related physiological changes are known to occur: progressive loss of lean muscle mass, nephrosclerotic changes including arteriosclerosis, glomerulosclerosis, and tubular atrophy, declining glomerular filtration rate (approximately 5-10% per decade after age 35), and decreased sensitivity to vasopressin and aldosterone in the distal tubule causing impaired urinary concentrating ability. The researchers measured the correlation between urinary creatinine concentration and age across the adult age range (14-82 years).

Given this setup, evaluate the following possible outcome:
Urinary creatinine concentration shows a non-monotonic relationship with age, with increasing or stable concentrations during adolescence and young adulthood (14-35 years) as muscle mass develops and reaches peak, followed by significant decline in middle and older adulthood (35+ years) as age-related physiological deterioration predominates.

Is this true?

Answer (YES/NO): NO